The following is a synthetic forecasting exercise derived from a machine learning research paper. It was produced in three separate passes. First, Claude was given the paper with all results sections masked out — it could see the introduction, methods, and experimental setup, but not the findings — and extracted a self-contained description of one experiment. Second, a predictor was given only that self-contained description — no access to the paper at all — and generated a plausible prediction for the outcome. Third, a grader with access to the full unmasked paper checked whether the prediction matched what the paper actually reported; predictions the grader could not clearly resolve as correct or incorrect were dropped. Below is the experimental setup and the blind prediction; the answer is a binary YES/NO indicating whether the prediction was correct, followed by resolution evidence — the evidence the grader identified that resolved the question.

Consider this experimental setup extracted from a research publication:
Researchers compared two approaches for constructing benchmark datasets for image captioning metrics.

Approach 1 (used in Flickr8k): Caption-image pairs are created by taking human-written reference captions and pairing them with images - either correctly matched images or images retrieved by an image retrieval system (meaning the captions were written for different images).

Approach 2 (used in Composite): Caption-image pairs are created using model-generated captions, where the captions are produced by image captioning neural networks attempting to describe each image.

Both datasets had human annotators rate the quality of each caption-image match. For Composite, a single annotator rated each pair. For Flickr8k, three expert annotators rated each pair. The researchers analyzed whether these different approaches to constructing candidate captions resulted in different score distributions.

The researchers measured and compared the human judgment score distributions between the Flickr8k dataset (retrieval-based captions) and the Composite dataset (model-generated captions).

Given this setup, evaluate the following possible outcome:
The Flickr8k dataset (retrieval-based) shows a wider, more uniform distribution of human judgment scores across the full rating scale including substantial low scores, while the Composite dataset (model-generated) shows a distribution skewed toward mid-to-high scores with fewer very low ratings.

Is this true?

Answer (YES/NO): NO